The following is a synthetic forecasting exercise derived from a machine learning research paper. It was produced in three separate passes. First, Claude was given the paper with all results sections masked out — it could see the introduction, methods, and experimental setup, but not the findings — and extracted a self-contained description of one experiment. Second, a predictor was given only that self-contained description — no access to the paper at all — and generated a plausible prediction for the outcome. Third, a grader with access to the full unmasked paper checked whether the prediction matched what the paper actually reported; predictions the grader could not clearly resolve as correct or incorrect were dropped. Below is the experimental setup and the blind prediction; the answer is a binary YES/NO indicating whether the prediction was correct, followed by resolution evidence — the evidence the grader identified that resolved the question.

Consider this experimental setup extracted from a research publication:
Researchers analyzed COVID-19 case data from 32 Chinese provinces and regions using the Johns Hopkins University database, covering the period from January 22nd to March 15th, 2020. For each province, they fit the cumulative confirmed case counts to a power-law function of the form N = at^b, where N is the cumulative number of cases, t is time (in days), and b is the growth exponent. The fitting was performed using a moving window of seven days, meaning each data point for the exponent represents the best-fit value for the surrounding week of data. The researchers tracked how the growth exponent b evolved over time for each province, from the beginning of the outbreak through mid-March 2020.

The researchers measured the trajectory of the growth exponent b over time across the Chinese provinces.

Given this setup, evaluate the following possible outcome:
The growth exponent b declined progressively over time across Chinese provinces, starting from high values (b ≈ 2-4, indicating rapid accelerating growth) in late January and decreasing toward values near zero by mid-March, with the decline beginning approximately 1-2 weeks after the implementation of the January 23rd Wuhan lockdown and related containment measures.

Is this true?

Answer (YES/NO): YES